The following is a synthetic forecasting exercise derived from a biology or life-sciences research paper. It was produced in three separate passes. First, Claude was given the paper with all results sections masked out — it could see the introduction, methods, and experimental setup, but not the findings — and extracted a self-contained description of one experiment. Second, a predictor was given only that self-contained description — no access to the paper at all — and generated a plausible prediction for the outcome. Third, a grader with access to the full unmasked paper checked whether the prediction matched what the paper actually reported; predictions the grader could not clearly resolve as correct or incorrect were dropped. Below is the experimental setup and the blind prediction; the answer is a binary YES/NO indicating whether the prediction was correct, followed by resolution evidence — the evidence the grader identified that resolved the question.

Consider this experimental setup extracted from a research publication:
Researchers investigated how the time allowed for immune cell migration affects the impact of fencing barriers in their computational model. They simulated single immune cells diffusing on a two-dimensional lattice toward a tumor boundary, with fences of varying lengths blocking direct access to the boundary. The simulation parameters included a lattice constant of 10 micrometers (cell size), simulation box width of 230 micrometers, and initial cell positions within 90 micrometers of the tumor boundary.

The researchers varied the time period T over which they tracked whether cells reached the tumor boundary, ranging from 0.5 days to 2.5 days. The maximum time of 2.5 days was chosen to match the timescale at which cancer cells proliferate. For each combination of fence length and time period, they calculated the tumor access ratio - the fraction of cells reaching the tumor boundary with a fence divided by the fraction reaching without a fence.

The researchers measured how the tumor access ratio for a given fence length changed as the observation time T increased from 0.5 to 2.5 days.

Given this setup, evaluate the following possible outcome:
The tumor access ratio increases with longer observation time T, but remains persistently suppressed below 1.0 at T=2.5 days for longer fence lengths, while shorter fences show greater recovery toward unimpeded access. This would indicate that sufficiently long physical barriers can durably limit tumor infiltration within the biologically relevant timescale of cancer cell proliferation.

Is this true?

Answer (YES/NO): YES